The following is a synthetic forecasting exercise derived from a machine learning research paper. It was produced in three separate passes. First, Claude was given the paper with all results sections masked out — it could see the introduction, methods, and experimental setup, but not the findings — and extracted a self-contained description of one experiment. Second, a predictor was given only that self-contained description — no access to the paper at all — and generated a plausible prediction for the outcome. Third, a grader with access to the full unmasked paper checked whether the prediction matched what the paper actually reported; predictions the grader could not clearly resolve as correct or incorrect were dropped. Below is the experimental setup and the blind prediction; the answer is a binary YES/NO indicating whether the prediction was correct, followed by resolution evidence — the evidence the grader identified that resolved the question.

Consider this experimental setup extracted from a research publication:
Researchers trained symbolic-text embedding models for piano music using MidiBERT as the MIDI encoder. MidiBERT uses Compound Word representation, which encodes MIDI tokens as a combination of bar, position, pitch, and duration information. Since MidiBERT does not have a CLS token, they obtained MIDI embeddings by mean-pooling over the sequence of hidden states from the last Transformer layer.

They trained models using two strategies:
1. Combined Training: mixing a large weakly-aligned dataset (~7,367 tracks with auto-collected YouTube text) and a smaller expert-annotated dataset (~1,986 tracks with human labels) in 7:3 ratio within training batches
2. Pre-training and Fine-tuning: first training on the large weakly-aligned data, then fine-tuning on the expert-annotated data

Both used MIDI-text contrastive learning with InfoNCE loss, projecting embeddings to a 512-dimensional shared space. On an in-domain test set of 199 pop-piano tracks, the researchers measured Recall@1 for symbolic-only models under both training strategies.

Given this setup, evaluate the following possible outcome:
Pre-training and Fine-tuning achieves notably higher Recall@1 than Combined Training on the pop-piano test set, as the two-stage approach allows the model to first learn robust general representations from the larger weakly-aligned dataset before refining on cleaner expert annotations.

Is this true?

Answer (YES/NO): YES